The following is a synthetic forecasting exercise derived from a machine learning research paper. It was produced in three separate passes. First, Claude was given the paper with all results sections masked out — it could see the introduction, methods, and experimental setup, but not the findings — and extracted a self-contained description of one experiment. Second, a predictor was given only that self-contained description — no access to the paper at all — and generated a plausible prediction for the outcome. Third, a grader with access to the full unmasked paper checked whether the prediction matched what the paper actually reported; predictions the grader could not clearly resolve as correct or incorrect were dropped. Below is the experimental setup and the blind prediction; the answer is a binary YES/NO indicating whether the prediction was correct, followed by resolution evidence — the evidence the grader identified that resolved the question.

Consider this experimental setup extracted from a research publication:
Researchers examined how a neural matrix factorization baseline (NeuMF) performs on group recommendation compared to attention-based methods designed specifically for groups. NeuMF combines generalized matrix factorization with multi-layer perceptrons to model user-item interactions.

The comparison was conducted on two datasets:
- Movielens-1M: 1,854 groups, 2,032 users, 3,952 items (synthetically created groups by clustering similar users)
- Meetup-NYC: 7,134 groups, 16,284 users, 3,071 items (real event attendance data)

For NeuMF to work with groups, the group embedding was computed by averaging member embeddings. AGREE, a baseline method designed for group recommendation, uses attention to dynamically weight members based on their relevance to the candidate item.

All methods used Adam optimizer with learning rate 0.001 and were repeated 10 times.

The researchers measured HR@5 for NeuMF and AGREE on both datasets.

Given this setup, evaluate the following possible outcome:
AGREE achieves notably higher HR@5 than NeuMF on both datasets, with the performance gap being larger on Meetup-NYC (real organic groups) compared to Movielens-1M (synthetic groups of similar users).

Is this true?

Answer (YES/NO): NO